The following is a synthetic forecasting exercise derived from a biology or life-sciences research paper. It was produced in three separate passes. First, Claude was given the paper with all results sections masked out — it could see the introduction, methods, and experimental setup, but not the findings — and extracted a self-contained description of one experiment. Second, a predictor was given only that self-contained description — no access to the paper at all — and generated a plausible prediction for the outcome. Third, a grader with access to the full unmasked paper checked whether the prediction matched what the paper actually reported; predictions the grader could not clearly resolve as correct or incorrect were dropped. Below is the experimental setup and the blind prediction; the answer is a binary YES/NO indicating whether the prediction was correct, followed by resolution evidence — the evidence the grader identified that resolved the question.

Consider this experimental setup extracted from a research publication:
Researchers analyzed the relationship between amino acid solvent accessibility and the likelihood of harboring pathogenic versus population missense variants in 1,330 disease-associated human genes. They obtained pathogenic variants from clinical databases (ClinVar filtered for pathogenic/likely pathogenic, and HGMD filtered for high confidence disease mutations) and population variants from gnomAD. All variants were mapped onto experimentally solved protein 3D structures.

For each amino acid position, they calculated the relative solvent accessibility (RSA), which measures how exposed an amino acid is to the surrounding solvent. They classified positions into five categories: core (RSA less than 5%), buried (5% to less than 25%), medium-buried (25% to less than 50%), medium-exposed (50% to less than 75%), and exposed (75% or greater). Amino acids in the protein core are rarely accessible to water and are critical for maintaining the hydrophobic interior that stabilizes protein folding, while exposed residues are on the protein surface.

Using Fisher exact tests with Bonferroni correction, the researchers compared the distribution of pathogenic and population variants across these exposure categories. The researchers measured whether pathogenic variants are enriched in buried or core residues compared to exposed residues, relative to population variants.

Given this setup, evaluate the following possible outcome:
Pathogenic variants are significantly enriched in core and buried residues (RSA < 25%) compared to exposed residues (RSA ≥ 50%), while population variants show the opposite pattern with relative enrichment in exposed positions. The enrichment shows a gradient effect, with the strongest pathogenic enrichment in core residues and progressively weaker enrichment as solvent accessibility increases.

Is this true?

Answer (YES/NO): YES